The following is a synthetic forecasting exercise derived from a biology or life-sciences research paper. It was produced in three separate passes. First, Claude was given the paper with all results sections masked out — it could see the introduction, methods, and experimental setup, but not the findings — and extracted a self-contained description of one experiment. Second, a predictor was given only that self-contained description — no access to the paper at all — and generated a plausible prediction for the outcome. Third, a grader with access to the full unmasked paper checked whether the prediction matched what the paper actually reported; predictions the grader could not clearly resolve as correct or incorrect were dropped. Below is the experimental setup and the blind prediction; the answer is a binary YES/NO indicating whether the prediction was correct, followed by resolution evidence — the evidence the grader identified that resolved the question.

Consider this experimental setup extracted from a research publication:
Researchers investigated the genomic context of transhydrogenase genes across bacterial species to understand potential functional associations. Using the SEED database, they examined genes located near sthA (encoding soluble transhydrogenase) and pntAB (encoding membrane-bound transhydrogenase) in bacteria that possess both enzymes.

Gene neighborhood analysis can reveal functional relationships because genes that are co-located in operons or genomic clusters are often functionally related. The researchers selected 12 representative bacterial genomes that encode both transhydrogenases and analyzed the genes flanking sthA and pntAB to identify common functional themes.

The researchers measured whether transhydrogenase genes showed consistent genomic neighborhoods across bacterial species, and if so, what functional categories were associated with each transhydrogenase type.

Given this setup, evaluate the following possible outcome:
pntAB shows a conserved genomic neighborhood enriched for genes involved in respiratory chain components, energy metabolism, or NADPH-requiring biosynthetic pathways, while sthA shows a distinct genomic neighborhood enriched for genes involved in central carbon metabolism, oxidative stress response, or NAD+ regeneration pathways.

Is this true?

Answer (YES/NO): NO